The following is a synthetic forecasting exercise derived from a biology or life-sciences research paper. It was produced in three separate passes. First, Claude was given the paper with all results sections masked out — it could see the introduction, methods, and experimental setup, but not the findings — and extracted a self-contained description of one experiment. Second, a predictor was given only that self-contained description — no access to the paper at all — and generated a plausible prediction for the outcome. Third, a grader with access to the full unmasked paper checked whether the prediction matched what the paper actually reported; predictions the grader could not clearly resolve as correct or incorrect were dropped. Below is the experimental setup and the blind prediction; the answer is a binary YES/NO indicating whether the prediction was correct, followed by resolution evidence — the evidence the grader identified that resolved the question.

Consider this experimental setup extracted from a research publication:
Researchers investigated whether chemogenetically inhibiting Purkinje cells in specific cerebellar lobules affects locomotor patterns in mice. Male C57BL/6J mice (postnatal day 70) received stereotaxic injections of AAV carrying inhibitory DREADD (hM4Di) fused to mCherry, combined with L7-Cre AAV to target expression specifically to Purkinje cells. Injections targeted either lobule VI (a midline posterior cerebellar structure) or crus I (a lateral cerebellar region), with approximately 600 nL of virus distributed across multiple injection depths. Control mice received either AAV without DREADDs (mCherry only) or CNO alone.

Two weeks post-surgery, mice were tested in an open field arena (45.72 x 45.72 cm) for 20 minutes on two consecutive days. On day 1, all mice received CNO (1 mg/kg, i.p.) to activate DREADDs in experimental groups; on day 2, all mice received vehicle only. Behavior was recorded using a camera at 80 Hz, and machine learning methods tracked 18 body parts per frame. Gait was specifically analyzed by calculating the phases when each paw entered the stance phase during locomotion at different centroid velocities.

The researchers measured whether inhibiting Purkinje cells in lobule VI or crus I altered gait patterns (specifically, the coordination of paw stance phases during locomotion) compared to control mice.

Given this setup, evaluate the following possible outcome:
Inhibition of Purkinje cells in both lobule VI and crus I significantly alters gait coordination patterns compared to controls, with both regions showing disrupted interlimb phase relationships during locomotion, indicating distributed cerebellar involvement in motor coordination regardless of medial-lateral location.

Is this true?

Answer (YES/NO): NO